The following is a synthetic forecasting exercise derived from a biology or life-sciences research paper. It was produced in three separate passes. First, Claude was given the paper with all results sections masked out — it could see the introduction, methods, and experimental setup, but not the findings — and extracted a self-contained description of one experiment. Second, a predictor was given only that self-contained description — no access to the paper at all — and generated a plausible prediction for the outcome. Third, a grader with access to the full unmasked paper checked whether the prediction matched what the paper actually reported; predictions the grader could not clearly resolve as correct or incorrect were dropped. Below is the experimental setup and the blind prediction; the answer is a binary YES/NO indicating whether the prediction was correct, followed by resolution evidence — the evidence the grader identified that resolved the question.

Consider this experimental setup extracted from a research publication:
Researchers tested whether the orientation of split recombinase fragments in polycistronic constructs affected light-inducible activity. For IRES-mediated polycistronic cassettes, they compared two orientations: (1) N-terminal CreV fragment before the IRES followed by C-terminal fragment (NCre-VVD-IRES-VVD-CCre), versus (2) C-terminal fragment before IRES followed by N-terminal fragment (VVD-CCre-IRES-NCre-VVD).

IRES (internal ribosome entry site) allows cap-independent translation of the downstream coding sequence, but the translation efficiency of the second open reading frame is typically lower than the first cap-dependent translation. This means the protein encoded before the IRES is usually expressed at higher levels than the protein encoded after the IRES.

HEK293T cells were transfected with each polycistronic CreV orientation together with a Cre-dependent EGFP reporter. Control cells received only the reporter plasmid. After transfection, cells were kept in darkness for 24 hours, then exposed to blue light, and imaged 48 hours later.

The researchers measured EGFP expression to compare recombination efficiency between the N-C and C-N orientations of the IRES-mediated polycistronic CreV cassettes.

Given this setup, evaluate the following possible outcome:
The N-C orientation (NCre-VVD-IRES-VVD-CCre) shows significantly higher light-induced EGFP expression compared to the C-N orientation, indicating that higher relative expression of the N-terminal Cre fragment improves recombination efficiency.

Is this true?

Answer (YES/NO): NO